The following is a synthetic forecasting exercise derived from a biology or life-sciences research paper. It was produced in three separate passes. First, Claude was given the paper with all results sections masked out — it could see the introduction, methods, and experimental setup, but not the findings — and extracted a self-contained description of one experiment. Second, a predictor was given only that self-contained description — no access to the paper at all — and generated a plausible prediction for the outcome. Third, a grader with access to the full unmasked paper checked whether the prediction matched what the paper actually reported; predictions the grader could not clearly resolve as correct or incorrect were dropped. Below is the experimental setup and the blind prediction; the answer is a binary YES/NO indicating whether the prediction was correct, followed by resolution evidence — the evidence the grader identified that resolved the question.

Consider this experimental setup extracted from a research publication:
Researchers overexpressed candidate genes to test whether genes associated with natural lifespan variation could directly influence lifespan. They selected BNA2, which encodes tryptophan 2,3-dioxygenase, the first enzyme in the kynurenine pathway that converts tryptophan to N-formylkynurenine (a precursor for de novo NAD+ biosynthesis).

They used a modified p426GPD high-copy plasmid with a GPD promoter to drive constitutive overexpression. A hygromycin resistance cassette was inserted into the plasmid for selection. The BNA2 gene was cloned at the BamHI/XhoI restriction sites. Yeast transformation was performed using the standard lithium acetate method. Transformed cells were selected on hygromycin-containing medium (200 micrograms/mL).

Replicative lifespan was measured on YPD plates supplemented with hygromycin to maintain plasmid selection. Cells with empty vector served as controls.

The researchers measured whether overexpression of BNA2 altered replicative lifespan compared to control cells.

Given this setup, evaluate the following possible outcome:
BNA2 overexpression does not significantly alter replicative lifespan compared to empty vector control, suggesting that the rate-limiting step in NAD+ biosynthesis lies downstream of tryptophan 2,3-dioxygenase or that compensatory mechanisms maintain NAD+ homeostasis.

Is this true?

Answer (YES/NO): NO